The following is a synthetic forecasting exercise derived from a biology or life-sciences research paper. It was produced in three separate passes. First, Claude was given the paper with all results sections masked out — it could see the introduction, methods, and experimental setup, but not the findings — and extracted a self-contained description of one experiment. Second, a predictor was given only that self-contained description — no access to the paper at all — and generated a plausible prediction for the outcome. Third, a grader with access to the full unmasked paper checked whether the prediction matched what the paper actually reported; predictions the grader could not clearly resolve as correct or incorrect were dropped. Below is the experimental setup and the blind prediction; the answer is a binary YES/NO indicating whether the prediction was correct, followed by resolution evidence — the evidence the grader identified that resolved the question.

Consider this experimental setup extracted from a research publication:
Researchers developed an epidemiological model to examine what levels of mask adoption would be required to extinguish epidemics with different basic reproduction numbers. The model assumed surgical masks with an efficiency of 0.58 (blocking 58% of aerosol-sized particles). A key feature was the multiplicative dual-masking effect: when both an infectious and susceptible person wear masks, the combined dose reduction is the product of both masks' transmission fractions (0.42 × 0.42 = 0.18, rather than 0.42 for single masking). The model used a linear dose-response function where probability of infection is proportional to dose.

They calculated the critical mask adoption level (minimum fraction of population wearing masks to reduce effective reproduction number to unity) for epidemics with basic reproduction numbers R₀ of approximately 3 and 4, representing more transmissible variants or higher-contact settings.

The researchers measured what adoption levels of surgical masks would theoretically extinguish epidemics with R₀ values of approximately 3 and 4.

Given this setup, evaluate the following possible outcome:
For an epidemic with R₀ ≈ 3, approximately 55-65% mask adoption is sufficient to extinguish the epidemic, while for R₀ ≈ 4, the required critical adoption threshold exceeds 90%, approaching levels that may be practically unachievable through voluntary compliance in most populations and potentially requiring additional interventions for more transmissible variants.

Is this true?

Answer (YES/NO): NO